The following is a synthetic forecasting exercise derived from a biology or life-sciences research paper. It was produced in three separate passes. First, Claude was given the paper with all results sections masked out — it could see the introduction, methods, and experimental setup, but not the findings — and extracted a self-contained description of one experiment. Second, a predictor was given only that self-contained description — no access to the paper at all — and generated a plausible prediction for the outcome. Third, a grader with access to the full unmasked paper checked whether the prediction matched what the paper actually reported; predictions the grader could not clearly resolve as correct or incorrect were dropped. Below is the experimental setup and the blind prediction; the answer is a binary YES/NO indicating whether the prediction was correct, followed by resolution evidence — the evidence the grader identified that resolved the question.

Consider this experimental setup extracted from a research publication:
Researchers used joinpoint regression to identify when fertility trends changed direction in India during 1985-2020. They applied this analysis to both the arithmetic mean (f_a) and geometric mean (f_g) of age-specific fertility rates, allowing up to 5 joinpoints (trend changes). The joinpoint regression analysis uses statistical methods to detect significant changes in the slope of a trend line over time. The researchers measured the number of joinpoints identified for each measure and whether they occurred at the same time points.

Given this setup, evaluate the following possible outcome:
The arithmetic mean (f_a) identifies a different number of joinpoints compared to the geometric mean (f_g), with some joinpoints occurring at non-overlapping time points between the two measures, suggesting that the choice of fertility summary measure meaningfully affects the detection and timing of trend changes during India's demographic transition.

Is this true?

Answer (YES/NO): NO